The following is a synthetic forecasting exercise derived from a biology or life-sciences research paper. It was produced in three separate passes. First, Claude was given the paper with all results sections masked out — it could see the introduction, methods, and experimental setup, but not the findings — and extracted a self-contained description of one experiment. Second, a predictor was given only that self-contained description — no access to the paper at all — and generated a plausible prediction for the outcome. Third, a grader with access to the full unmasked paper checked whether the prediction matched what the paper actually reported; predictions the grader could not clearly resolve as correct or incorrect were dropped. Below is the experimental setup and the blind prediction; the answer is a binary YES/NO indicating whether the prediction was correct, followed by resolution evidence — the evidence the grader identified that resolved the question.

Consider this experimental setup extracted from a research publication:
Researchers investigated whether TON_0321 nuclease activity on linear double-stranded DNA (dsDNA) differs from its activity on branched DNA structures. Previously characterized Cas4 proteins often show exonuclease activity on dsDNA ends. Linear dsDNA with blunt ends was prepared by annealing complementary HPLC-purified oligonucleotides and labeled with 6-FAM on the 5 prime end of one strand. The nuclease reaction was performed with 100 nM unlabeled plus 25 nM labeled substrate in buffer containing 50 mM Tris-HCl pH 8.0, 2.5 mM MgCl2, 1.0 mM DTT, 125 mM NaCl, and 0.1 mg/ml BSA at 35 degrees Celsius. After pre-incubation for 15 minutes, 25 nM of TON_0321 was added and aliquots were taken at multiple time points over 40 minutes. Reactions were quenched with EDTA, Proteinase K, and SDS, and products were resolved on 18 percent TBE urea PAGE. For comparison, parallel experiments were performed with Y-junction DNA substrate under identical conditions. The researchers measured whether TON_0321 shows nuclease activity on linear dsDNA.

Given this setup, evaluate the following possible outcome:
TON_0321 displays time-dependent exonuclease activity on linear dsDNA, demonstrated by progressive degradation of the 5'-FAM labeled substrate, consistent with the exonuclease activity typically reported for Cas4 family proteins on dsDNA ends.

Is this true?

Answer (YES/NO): NO